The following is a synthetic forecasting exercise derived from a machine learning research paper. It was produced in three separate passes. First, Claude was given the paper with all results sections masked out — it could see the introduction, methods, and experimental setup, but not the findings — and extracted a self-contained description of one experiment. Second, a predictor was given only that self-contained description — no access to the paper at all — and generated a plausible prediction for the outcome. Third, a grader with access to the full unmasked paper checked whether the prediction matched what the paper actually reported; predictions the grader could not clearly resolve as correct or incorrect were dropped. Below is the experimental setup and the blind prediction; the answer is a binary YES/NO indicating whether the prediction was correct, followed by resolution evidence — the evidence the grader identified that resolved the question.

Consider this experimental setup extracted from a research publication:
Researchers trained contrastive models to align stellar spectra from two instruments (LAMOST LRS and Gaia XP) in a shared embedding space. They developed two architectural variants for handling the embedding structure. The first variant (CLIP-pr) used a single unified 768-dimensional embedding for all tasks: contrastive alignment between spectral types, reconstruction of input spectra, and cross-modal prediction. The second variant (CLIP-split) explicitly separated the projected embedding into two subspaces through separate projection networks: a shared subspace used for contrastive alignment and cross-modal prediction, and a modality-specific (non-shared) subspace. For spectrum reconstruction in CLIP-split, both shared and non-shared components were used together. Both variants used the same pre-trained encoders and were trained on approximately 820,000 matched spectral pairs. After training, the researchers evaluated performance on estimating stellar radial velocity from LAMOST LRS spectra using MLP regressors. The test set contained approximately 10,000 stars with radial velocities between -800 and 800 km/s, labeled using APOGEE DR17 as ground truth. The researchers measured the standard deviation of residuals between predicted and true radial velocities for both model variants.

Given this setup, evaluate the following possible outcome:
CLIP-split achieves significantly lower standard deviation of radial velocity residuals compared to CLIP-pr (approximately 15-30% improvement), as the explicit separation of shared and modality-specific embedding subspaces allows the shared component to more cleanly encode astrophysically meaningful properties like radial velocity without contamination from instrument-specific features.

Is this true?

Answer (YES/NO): YES